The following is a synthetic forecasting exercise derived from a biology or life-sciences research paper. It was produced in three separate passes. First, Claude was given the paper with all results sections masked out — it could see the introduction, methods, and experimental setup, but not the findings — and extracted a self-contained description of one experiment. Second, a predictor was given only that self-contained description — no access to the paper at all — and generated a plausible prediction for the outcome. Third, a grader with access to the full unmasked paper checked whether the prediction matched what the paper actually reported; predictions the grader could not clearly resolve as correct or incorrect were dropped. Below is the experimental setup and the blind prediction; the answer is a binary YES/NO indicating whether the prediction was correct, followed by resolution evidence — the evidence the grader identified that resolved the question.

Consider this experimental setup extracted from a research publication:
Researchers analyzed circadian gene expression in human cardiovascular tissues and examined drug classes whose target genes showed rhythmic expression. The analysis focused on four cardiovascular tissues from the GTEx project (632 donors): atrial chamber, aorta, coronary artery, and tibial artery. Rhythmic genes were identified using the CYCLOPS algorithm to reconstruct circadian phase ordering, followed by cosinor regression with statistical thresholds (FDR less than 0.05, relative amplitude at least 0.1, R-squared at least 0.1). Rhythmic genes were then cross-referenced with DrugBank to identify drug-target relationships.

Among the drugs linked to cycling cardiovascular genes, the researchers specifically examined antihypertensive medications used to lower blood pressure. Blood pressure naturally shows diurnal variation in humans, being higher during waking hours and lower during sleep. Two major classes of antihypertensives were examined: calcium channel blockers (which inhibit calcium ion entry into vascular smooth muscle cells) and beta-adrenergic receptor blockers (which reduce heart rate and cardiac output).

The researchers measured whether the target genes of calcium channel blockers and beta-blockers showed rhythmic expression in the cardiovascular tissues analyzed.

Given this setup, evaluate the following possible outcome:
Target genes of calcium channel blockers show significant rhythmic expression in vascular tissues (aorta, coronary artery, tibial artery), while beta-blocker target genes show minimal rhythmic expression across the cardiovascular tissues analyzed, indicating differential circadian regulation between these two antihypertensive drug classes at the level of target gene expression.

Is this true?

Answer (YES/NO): NO